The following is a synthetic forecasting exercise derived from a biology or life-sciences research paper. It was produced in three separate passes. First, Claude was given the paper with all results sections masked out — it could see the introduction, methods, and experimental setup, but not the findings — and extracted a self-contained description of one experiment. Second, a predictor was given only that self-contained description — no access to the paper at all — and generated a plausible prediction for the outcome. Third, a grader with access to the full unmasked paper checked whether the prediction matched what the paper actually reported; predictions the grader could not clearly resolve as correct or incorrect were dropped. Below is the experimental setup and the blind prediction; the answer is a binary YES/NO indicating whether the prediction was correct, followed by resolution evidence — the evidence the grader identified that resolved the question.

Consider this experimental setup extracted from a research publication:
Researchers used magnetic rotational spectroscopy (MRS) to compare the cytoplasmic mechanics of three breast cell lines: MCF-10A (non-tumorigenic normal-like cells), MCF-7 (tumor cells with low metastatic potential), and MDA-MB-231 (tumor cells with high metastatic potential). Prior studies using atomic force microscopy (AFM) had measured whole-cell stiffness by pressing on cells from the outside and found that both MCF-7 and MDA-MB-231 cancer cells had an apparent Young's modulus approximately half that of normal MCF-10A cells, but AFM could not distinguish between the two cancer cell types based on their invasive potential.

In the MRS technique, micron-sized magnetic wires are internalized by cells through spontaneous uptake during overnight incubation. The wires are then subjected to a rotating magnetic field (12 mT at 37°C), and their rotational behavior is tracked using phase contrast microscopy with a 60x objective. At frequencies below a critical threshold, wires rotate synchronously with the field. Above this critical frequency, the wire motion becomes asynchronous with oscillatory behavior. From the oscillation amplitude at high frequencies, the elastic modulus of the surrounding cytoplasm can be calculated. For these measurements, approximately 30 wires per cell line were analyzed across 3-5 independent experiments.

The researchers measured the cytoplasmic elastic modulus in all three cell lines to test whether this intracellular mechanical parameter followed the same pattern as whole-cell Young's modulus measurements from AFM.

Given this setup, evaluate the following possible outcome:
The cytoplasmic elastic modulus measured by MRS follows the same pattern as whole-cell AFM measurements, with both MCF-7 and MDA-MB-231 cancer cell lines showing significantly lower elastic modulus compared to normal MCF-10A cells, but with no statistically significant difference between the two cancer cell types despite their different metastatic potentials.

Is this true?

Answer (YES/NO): YES